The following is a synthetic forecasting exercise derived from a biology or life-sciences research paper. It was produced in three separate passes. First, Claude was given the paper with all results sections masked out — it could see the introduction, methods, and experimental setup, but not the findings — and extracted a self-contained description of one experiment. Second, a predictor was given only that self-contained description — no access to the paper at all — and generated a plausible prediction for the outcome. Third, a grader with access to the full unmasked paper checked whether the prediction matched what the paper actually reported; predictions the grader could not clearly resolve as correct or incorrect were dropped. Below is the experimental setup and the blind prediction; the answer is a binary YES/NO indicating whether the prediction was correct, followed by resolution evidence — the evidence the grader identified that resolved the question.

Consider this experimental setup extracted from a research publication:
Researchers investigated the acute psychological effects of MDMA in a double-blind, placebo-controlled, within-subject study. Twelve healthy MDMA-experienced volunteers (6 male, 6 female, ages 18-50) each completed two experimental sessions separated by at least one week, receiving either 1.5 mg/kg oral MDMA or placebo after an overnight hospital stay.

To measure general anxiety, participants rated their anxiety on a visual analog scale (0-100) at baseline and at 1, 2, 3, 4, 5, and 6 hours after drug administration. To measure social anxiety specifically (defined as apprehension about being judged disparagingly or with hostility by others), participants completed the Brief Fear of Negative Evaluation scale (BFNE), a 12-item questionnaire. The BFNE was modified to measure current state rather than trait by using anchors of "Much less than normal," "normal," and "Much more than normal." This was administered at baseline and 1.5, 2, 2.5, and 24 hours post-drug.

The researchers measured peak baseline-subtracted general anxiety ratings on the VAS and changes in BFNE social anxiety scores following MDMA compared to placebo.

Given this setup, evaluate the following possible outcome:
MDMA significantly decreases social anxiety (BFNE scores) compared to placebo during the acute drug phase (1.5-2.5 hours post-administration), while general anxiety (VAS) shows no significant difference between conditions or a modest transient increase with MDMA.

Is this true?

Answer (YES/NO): NO